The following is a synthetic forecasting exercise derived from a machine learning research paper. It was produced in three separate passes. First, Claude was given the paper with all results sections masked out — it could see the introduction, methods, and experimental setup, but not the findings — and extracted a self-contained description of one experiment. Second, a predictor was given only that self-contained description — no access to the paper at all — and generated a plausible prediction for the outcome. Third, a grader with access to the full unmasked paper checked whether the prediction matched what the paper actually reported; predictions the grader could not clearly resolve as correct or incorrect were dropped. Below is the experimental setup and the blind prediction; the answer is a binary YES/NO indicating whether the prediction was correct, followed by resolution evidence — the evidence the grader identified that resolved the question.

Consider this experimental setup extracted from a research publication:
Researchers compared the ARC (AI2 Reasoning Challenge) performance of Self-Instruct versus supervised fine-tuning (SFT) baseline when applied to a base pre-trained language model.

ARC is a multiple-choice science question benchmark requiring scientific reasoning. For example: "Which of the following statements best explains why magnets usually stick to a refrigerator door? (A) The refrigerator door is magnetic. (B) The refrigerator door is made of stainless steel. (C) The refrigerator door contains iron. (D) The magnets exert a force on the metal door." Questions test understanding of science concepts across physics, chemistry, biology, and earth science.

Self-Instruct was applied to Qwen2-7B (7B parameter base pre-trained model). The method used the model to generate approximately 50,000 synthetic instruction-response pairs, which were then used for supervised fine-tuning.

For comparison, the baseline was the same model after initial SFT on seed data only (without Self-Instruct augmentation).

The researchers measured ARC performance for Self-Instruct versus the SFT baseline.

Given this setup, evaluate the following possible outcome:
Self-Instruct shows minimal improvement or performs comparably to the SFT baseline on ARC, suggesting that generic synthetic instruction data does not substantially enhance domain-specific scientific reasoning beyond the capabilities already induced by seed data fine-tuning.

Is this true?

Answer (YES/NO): YES